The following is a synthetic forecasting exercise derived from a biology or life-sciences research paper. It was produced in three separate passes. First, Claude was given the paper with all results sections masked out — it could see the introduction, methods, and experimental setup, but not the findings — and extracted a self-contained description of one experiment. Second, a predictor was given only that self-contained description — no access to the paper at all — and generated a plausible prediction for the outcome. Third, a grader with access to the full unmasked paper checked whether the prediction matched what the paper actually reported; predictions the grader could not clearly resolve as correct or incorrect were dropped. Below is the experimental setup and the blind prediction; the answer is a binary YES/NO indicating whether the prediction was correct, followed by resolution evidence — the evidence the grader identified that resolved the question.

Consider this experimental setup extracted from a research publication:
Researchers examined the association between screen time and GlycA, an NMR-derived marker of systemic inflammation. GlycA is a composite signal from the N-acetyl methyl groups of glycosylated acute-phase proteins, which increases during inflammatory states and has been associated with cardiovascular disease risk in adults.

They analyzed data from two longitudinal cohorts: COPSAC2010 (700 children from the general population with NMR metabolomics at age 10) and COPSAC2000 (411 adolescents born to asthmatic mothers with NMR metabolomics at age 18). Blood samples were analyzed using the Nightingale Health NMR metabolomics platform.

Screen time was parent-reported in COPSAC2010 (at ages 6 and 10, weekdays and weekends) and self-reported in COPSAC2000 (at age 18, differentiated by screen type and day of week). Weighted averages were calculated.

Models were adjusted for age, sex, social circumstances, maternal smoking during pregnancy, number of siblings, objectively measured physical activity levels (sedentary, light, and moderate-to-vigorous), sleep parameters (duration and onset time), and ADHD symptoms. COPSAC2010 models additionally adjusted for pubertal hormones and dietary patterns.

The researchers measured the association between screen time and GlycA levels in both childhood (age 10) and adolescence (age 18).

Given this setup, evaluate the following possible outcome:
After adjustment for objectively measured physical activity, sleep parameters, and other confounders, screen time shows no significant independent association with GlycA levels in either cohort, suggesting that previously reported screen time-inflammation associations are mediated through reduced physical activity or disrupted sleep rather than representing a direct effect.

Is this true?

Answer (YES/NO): NO